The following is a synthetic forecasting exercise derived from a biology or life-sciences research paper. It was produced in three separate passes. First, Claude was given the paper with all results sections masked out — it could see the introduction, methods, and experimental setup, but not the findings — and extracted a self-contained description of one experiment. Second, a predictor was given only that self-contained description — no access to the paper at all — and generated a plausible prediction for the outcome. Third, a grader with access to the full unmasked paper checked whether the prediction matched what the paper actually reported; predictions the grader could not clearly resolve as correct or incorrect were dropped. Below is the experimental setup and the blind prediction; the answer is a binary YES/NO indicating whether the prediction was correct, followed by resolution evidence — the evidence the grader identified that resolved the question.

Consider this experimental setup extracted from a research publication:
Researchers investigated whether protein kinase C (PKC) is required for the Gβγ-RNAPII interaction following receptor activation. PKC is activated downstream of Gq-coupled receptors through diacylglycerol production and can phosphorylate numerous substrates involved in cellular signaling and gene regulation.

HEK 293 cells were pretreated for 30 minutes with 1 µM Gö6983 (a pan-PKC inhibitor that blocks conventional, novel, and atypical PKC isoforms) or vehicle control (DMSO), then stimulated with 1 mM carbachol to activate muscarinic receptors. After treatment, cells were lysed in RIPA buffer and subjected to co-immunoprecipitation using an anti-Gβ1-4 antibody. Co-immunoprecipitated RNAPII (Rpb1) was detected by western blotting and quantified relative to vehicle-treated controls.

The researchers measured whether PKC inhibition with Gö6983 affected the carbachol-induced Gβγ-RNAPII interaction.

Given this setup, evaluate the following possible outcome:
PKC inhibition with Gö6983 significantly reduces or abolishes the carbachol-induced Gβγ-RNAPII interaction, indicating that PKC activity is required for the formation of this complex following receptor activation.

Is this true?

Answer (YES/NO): NO